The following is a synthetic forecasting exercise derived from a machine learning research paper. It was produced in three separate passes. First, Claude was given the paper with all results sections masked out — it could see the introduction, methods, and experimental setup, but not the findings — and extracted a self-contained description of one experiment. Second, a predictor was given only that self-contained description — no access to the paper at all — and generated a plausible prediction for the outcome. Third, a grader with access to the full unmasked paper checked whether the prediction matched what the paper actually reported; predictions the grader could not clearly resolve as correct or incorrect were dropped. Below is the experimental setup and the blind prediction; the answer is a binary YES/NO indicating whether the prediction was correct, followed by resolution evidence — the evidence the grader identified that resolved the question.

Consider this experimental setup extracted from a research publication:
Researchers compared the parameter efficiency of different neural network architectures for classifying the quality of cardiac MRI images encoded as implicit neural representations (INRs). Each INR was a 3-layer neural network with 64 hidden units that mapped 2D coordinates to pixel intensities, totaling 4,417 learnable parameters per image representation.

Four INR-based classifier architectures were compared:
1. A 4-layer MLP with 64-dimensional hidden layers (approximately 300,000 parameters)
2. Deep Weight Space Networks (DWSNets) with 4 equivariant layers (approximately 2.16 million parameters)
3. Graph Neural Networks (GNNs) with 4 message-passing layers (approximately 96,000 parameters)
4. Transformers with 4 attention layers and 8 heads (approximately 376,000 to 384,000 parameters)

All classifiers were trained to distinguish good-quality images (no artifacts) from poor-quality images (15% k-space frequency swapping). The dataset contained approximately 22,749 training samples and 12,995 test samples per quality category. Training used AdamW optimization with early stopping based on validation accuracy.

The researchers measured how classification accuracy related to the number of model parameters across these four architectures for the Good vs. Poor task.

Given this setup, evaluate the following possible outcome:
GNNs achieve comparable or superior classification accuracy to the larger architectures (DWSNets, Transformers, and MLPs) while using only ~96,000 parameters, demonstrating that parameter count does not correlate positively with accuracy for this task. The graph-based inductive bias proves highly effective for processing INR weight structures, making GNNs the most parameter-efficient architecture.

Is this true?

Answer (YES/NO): NO